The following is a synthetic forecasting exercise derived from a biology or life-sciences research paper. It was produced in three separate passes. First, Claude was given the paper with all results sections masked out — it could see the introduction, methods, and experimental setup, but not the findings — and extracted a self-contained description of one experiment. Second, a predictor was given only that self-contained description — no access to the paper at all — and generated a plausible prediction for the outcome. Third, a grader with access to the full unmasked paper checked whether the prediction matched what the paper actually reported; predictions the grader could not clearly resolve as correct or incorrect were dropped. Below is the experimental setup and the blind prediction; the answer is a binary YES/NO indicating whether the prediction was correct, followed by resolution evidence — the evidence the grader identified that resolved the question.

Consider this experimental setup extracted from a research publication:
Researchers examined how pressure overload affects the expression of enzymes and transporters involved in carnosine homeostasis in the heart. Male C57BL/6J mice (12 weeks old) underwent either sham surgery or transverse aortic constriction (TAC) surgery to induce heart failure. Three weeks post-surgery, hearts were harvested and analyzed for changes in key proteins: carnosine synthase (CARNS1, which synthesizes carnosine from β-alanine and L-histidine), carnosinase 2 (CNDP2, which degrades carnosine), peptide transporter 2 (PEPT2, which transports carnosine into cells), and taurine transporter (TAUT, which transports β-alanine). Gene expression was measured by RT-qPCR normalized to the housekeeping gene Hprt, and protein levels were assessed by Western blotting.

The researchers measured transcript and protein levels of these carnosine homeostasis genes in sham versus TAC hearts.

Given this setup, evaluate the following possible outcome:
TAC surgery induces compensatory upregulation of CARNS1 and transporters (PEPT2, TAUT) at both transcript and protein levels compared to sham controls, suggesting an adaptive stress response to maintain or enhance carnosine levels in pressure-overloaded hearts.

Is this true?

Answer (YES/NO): NO